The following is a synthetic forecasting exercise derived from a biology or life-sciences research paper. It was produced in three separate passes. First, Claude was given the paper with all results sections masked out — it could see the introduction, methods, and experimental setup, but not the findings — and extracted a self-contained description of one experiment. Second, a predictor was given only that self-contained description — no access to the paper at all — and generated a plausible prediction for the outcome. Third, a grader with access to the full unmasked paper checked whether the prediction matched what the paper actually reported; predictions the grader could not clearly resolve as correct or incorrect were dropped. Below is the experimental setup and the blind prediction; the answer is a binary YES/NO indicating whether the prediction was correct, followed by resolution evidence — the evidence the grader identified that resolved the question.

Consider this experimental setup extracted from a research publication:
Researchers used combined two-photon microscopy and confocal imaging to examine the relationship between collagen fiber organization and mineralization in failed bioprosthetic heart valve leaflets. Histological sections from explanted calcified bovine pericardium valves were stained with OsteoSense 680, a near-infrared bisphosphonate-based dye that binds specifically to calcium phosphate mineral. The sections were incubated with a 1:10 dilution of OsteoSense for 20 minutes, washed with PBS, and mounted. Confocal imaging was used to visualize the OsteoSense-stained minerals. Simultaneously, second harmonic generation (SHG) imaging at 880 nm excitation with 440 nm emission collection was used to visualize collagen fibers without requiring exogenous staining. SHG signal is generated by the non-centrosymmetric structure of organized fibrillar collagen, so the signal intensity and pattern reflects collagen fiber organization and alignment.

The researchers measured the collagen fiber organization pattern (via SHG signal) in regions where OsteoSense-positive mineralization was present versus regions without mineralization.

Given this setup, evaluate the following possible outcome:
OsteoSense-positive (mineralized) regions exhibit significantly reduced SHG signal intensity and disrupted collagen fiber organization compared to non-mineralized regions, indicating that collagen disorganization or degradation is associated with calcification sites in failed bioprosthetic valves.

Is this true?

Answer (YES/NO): NO